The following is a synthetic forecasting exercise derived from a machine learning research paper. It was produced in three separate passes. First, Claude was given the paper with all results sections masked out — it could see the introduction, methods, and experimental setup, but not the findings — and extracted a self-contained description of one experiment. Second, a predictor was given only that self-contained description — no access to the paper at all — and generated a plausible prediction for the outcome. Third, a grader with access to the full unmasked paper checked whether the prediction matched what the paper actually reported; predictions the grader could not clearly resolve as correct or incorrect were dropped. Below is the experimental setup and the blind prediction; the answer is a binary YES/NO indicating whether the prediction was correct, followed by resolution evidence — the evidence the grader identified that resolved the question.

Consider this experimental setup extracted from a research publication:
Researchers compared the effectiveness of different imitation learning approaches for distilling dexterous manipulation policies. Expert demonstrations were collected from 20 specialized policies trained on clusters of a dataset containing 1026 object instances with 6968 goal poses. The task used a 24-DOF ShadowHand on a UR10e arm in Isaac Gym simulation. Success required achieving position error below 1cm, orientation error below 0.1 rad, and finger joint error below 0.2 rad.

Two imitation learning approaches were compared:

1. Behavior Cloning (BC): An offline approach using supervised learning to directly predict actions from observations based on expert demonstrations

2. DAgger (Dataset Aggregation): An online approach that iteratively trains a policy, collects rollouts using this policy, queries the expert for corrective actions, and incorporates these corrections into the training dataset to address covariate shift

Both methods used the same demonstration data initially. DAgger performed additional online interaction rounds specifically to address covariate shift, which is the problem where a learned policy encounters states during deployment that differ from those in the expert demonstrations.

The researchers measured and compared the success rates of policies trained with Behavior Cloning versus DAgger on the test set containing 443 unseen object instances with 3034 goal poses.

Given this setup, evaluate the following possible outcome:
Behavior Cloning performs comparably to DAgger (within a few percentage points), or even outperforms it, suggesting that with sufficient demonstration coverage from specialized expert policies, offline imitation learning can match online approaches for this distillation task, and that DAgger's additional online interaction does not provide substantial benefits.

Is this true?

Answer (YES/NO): YES